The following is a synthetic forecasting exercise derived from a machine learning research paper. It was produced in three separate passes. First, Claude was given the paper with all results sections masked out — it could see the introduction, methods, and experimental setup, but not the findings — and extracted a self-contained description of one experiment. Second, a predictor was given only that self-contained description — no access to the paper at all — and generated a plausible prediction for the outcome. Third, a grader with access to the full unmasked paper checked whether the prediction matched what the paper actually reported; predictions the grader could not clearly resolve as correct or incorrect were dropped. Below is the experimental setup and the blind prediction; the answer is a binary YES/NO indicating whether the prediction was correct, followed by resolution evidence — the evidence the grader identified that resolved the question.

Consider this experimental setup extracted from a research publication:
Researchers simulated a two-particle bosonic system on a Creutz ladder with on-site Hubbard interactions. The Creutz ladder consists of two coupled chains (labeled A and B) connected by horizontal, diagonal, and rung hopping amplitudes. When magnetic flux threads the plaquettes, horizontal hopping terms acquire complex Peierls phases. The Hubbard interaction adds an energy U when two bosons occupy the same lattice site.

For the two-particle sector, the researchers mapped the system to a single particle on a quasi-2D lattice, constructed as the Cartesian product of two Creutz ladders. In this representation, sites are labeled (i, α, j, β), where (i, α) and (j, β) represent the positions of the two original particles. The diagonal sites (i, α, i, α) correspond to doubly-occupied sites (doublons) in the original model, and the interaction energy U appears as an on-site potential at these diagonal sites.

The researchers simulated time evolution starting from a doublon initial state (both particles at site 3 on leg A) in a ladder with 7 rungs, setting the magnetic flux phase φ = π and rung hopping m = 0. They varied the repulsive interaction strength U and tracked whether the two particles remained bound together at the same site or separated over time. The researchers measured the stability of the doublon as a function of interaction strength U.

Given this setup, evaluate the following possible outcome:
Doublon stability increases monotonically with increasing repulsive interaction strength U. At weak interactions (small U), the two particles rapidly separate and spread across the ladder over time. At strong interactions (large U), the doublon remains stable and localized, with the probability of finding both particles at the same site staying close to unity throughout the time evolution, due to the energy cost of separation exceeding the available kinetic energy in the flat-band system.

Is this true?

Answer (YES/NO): NO